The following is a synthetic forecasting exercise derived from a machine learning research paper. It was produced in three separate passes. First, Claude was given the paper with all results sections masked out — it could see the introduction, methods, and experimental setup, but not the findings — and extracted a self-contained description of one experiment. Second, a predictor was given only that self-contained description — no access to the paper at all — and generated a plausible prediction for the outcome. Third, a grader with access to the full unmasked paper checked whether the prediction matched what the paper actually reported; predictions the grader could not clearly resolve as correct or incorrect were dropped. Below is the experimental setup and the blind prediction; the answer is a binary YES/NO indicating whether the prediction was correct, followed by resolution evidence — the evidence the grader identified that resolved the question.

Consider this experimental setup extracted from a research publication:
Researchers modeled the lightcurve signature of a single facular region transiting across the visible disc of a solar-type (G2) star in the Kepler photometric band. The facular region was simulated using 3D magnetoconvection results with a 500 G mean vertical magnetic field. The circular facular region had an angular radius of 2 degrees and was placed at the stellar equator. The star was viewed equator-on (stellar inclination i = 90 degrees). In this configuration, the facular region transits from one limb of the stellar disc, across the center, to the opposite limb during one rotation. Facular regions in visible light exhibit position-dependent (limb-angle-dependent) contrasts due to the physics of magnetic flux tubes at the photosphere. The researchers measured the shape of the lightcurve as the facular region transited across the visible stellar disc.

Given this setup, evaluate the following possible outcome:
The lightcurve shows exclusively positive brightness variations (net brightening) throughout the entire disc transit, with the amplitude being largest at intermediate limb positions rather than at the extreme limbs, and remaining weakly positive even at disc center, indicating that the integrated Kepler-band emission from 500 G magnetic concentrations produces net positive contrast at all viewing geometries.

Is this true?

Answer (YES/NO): NO